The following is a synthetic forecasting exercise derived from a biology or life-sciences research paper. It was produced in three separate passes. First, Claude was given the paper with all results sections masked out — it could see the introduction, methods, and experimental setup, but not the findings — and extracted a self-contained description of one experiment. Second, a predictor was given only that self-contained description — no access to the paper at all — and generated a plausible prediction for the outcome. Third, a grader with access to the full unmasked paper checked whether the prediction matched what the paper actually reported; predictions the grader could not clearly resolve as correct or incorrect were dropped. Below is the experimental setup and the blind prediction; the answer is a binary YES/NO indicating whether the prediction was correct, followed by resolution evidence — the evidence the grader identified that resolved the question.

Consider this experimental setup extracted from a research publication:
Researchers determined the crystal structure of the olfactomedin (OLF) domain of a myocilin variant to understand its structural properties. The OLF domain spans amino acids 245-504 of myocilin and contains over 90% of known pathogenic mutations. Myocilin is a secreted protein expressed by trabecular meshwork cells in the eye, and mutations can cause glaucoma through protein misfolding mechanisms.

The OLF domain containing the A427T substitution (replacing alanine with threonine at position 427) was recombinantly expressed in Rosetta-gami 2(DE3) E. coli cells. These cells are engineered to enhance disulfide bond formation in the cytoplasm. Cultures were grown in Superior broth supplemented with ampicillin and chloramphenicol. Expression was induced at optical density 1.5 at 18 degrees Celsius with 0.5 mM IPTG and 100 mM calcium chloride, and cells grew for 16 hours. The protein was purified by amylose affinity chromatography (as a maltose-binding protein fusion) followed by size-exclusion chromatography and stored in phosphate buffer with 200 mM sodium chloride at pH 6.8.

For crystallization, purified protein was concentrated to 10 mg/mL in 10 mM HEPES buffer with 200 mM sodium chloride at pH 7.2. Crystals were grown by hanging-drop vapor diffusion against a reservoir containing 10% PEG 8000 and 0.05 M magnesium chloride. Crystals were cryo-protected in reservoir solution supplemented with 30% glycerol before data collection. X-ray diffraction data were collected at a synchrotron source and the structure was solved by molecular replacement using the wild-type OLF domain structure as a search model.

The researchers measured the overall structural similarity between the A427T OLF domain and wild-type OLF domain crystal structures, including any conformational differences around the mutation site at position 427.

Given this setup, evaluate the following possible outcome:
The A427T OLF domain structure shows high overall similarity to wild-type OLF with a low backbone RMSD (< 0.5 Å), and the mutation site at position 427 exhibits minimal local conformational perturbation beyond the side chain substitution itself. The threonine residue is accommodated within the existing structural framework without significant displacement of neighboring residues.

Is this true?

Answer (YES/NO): NO